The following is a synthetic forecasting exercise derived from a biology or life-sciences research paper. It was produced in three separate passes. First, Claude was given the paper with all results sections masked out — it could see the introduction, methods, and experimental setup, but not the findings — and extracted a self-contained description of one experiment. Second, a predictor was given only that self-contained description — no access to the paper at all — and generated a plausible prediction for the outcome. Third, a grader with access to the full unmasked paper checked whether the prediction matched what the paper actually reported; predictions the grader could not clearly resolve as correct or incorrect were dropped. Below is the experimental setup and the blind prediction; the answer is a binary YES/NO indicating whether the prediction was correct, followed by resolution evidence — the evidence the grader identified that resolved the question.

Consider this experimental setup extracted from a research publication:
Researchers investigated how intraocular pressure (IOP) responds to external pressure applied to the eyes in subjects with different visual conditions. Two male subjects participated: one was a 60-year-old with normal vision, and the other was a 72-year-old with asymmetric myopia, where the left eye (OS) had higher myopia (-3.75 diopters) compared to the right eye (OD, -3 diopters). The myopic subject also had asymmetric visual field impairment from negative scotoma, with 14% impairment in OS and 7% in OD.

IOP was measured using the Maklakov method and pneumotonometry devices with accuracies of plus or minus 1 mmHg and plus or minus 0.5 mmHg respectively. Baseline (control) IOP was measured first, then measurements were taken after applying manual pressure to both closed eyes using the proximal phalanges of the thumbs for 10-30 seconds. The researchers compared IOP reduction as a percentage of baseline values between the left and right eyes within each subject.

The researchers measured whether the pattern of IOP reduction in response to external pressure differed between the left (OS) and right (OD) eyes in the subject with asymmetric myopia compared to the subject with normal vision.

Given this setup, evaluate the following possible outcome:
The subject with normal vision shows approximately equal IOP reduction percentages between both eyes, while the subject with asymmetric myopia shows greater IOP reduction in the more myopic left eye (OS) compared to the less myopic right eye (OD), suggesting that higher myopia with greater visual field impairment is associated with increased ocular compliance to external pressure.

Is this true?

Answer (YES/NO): YES